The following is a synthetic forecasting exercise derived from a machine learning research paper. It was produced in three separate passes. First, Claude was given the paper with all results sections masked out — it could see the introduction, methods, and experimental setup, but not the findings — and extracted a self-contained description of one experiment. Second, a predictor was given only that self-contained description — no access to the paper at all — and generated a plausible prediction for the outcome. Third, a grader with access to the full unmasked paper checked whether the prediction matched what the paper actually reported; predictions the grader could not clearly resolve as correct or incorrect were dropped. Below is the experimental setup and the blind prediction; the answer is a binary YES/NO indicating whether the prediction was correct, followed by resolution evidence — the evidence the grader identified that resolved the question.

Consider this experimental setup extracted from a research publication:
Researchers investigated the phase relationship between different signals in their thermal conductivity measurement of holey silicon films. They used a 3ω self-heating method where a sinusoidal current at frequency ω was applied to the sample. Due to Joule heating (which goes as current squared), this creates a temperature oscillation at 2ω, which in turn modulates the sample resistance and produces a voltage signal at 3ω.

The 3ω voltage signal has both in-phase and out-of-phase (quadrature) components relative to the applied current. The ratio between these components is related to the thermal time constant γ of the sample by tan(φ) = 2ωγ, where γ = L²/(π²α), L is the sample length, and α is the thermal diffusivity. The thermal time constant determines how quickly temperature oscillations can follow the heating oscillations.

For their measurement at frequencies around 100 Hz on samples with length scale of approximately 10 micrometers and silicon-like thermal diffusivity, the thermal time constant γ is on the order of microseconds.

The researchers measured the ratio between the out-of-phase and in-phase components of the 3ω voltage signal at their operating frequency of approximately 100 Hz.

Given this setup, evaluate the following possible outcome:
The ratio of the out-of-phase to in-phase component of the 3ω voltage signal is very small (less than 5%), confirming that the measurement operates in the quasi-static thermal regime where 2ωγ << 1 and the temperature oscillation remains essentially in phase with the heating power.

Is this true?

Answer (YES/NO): YES